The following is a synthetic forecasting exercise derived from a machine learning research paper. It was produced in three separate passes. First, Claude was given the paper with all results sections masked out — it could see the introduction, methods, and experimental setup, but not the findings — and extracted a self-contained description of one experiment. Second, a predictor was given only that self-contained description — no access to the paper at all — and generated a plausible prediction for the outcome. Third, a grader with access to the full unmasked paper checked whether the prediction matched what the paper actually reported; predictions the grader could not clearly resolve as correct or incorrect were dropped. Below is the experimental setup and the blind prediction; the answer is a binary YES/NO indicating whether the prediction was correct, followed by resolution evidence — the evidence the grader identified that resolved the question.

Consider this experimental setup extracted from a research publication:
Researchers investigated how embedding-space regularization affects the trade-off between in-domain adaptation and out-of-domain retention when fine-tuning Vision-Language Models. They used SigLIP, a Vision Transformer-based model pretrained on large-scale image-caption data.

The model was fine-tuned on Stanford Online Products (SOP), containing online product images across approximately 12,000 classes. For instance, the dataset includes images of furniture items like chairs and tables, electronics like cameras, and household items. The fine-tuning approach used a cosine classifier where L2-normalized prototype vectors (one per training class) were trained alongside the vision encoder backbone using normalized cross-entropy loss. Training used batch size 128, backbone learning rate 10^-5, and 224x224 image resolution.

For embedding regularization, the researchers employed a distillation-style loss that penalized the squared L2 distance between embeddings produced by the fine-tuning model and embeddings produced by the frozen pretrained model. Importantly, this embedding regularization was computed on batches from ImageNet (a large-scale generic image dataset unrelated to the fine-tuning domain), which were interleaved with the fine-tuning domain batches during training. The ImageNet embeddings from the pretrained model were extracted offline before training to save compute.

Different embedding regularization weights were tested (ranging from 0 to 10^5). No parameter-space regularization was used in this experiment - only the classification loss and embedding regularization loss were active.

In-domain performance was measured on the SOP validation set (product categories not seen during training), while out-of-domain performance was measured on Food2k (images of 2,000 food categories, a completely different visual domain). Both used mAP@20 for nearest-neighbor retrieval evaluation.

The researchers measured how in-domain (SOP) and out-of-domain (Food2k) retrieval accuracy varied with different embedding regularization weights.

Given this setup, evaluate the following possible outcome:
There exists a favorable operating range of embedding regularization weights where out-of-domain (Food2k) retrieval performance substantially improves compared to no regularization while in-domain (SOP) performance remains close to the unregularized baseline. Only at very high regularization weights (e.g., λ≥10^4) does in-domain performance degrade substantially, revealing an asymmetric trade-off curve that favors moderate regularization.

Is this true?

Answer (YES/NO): NO